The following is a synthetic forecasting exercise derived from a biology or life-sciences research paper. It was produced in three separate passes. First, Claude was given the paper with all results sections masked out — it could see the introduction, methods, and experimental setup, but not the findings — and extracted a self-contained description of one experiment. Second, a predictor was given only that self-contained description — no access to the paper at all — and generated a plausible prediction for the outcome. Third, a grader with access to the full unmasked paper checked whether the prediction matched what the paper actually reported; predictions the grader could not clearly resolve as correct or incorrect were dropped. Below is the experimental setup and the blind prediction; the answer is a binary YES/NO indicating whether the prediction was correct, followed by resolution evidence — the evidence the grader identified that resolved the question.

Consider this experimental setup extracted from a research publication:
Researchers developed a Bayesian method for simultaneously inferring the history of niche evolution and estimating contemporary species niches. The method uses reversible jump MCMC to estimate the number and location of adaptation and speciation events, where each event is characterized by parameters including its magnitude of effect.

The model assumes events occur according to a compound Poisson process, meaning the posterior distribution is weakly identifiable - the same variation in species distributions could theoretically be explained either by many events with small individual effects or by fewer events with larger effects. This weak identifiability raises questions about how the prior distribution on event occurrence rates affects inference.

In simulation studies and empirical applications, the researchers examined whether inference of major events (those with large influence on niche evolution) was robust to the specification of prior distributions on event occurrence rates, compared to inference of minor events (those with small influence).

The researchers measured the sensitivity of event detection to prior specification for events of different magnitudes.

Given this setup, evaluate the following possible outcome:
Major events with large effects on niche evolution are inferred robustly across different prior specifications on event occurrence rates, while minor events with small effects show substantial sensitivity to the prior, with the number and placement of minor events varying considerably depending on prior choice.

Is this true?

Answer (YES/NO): YES